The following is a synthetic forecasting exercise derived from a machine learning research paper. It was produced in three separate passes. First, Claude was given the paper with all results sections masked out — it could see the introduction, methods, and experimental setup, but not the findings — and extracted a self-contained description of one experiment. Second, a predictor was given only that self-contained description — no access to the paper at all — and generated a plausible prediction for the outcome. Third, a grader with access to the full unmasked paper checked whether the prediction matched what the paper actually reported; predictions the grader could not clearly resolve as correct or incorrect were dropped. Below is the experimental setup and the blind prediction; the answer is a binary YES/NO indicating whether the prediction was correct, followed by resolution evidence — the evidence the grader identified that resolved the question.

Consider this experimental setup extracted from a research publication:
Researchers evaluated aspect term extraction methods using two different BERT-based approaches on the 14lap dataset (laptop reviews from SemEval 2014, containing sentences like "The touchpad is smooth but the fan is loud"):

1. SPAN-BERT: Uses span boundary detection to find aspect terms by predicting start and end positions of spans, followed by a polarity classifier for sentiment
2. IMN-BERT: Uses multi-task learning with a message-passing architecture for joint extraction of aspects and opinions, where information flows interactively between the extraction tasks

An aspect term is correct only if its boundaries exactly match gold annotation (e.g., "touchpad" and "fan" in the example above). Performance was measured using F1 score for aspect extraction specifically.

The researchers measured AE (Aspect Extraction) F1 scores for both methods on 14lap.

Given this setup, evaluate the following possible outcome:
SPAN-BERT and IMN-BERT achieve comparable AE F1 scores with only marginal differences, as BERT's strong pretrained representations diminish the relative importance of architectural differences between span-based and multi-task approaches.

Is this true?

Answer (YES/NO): NO